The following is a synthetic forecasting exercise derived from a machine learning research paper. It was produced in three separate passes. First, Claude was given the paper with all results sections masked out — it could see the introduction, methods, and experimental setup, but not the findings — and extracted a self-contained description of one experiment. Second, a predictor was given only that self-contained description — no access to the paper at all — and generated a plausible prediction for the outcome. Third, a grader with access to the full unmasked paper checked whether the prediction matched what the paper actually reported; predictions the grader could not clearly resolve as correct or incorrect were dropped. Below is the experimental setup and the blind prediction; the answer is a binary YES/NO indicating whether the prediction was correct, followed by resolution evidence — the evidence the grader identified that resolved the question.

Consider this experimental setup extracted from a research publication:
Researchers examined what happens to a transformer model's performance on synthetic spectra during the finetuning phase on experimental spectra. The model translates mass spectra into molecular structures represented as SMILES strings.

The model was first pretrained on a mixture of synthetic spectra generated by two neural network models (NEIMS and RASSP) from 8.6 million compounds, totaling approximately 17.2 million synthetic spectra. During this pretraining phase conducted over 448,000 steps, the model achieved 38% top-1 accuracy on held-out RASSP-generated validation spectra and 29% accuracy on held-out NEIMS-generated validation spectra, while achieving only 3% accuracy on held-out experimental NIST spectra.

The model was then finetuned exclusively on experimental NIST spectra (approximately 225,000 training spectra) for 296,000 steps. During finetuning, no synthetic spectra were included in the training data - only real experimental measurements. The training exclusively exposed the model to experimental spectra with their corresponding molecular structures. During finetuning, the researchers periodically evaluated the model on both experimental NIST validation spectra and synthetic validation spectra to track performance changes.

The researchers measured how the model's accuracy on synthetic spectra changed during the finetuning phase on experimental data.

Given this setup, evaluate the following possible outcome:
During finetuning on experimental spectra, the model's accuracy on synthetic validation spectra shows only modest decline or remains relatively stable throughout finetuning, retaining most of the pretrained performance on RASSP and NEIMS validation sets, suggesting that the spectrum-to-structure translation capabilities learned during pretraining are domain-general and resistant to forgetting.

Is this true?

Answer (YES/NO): NO